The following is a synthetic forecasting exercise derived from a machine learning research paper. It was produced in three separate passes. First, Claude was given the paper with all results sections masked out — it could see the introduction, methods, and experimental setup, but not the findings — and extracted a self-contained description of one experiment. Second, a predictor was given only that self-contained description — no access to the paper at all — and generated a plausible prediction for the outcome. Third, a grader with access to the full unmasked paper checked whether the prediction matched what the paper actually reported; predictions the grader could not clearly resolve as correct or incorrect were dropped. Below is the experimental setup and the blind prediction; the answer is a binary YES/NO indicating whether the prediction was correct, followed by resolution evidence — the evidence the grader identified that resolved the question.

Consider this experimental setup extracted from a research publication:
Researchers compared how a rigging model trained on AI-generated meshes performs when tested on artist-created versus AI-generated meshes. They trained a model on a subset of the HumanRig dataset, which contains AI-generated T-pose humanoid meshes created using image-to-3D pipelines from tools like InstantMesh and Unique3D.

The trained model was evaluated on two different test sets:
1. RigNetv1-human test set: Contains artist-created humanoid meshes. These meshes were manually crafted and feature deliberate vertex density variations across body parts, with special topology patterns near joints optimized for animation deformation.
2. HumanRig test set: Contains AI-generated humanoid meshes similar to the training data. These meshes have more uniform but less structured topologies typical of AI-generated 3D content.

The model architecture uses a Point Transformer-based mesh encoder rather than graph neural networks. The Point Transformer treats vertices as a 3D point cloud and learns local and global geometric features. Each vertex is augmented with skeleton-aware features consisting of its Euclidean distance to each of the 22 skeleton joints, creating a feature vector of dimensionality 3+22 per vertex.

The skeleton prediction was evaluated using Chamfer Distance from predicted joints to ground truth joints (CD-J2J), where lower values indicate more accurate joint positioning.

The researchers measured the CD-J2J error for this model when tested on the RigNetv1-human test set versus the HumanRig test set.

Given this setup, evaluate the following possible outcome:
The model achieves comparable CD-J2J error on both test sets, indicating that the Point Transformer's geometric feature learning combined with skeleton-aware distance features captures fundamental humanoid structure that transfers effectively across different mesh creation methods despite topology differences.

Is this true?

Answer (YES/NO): NO